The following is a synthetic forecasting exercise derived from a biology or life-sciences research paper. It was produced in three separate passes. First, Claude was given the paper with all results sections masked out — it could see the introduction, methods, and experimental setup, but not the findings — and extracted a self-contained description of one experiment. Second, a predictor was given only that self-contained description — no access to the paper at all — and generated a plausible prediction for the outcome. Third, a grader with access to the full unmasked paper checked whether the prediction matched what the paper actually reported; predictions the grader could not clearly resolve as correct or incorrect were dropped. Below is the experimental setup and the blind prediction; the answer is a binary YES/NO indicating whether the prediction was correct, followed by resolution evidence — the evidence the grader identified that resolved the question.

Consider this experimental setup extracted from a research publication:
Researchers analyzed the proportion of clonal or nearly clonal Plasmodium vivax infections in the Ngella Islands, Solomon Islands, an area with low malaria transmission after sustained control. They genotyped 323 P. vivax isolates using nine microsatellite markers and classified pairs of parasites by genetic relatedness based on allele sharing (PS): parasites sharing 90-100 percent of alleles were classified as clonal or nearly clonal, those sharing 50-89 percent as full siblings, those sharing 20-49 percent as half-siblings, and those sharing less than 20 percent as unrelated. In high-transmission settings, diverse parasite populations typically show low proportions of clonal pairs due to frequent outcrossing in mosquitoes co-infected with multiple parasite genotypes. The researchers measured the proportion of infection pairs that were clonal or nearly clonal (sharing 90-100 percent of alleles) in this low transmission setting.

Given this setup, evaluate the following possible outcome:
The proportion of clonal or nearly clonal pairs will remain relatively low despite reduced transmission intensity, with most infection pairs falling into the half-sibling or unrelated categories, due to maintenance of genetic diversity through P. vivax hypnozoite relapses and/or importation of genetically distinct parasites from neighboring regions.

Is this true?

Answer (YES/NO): YES